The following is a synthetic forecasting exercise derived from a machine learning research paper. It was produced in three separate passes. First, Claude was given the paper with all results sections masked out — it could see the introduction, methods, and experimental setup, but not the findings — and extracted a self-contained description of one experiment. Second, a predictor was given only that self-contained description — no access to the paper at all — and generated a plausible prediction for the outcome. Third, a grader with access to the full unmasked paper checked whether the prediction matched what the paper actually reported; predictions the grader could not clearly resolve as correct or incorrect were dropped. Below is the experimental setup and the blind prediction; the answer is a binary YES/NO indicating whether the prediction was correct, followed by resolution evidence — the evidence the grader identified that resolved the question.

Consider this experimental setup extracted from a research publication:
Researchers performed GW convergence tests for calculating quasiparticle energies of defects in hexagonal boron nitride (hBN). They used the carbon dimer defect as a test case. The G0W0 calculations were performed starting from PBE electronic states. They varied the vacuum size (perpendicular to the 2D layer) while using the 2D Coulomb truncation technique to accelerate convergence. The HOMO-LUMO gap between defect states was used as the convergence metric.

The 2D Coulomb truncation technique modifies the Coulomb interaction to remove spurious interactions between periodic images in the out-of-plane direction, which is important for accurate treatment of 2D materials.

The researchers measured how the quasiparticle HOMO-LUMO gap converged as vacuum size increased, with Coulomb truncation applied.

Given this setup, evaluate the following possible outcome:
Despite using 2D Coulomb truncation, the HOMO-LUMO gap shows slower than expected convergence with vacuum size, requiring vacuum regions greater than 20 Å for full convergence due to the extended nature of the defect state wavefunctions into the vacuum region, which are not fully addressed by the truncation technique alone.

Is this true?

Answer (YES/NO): NO